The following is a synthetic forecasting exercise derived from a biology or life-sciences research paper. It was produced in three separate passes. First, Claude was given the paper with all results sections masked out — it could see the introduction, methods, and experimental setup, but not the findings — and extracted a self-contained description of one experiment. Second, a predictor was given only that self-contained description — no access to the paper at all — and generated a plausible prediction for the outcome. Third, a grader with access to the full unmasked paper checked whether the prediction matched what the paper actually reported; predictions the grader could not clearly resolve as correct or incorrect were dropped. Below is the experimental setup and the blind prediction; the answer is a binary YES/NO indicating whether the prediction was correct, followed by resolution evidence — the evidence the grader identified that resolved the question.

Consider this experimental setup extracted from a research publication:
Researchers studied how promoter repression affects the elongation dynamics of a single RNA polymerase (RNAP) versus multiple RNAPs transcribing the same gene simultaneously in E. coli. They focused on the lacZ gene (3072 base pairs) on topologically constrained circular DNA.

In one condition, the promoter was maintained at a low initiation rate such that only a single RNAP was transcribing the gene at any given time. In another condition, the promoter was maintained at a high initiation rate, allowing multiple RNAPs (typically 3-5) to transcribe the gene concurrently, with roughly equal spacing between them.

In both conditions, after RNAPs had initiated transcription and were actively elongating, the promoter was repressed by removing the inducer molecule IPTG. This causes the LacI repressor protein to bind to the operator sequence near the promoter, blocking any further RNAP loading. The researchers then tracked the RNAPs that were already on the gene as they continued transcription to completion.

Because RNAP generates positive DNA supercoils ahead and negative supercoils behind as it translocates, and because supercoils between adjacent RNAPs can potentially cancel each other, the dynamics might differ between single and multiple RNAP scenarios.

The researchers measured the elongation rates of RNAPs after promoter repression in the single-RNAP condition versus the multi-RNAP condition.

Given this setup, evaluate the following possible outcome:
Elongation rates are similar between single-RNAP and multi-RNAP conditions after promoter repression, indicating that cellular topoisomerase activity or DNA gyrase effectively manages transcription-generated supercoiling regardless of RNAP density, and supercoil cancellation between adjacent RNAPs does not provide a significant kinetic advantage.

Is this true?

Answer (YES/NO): NO